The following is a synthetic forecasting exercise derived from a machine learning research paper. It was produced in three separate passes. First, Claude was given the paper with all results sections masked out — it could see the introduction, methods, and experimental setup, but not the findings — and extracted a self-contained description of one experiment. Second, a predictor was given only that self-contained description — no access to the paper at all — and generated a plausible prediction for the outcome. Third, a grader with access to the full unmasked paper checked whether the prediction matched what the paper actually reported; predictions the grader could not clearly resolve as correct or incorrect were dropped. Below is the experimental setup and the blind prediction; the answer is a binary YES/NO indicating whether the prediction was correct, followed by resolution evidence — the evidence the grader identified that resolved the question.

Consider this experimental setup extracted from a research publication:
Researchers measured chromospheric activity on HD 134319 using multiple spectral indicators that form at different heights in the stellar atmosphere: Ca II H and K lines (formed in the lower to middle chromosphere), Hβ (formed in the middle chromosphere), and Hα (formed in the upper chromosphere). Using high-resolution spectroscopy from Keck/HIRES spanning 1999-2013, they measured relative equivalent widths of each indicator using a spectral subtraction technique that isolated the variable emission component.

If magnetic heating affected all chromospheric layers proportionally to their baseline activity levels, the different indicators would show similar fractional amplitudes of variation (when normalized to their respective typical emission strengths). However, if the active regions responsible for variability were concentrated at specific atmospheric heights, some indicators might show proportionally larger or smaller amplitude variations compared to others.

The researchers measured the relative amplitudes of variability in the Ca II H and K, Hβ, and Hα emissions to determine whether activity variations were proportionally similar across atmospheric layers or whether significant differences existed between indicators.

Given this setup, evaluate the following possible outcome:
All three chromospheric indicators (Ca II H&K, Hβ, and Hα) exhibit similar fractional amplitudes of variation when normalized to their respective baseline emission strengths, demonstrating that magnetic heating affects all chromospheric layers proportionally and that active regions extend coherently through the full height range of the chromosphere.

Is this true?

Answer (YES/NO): NO